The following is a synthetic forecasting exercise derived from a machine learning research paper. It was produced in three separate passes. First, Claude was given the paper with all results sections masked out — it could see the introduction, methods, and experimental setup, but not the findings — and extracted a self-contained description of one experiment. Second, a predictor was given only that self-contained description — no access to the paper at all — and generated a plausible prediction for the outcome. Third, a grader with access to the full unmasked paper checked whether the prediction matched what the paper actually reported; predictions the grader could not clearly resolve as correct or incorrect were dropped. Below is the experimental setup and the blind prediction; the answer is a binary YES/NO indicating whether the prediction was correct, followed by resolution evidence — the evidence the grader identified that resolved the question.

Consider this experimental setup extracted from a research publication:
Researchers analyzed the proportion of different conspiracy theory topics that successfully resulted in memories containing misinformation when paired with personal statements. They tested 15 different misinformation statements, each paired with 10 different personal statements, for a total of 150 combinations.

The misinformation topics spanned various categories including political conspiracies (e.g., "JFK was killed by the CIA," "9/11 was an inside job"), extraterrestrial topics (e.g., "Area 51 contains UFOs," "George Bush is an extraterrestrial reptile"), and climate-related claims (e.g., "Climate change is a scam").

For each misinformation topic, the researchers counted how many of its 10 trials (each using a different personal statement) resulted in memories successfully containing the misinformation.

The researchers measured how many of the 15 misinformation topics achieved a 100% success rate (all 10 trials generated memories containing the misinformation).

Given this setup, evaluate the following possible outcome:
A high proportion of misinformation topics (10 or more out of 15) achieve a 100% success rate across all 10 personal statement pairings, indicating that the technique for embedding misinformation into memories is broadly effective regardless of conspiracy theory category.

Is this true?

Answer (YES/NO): NO